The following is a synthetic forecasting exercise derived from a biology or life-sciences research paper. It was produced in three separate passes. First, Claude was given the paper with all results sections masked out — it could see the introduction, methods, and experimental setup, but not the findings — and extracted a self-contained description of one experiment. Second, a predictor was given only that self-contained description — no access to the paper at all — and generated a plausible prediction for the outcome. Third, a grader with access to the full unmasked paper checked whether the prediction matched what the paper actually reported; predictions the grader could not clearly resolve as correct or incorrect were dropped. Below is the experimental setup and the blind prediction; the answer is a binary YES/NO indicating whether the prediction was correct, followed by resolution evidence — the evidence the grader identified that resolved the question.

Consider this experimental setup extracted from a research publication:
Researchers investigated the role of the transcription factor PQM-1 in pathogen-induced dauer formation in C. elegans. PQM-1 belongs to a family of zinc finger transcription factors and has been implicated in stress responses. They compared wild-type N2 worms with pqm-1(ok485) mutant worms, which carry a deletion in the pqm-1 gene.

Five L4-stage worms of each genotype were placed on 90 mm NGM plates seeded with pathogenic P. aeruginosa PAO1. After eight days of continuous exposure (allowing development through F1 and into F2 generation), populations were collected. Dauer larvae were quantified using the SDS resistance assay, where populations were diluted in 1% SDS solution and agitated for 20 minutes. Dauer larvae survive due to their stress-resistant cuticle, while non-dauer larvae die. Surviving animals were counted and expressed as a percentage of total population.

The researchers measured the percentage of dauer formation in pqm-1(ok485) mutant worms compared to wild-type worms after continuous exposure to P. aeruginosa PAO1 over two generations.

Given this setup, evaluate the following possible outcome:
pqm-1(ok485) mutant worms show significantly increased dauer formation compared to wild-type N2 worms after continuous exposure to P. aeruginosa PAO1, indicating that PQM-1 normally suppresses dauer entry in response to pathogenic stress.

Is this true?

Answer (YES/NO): NO